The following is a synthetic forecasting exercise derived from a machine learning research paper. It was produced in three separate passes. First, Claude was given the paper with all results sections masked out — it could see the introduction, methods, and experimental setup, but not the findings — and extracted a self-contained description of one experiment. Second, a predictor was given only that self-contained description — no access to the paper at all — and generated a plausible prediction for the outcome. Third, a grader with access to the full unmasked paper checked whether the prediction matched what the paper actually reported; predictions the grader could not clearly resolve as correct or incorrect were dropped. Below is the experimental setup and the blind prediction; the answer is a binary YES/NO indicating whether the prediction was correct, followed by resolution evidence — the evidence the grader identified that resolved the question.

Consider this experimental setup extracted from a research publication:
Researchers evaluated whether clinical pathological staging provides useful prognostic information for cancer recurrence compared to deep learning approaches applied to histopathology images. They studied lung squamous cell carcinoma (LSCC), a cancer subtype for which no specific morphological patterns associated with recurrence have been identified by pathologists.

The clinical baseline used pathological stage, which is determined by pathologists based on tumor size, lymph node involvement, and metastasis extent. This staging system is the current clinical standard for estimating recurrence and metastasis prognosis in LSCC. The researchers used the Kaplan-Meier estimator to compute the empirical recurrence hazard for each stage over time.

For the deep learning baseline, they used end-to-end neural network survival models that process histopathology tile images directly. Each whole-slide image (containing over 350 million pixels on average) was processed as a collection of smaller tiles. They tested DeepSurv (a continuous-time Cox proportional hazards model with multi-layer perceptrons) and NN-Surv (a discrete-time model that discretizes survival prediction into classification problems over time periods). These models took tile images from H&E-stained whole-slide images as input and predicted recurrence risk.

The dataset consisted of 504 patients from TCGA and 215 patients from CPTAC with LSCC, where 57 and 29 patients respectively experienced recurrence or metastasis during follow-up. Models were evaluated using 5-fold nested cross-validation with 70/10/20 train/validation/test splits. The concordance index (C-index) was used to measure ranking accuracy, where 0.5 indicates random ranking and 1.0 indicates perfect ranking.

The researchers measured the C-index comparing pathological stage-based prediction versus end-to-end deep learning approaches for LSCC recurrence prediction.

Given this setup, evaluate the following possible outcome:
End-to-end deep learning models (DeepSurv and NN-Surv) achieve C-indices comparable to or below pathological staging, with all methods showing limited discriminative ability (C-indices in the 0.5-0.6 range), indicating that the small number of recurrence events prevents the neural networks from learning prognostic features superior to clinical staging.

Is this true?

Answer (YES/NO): YES